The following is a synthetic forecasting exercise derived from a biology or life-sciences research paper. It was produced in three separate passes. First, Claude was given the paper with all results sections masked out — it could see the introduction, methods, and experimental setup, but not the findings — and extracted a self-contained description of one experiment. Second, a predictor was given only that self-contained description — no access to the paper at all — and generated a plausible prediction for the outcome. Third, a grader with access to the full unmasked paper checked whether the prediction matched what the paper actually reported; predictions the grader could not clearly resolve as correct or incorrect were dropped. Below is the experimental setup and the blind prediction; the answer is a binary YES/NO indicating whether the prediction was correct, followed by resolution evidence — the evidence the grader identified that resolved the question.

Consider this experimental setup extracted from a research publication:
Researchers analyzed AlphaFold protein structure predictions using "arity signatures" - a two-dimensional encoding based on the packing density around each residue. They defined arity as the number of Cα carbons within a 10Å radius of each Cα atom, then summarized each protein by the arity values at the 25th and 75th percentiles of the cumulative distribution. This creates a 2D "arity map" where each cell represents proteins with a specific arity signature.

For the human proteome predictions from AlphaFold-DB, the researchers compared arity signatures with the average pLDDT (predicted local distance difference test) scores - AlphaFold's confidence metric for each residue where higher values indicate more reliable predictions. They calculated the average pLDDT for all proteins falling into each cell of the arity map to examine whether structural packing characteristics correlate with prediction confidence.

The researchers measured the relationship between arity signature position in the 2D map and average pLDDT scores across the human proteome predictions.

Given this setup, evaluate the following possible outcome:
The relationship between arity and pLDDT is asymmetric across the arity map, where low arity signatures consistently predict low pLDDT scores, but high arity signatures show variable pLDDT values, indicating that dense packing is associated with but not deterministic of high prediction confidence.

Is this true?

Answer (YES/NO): NO